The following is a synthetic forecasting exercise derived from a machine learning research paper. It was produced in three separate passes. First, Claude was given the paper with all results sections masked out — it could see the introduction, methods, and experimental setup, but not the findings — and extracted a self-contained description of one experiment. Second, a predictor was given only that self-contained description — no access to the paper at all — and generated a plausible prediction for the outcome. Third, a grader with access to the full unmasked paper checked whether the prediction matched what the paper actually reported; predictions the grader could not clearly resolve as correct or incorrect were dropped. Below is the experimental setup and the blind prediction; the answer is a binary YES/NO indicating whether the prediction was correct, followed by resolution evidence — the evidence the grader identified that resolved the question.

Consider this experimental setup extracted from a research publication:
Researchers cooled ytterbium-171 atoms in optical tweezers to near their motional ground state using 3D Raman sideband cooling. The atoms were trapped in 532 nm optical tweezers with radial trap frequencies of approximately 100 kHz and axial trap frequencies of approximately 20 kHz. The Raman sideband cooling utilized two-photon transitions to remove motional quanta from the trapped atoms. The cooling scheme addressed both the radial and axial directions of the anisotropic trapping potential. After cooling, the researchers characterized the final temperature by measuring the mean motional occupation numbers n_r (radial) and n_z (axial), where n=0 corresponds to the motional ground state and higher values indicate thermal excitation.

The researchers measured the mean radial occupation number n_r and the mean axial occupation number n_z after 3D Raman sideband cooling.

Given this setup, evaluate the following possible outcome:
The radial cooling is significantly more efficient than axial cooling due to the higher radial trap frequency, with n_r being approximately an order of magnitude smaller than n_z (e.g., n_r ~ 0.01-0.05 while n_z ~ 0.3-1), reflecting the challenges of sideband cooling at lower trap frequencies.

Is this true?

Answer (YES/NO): NO